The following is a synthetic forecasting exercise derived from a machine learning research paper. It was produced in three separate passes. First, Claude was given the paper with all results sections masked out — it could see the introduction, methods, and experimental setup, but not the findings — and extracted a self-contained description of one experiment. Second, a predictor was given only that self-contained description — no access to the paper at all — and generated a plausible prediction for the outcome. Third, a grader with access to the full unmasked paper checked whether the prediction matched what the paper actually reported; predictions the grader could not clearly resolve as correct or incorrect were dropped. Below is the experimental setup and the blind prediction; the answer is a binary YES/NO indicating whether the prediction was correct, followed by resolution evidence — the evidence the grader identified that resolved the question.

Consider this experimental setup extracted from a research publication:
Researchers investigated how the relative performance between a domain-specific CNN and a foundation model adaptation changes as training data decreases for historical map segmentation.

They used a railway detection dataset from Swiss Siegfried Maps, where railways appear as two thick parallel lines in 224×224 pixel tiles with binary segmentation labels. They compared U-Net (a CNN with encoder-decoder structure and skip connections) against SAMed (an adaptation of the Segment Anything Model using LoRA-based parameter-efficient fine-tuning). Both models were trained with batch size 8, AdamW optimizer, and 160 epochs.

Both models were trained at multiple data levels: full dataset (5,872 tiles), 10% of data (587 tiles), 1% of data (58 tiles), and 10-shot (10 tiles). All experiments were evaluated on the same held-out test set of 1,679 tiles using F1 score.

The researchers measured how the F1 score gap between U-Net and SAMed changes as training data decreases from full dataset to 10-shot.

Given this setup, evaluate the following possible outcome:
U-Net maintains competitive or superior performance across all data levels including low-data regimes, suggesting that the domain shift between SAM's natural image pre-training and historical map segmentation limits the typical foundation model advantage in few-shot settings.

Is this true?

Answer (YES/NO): NO